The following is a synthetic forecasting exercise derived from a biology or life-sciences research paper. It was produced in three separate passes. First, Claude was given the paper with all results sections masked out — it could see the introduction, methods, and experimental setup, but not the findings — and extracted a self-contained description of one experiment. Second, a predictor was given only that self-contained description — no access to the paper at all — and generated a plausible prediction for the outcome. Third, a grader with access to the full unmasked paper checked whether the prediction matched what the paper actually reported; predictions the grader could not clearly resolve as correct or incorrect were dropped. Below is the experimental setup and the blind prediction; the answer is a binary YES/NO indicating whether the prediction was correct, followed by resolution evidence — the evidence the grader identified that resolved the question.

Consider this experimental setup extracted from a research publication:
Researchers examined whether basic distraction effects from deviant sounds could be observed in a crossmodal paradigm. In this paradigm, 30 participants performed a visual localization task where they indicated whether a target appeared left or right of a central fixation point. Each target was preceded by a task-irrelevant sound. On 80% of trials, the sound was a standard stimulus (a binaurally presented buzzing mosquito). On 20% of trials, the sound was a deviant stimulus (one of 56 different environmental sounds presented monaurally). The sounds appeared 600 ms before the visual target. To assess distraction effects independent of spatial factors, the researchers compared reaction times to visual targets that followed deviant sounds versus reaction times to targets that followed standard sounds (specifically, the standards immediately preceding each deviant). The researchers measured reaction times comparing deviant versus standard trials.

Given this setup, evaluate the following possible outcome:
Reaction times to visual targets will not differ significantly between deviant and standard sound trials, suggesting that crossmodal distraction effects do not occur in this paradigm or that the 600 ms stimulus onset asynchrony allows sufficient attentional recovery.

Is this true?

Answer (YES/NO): NO